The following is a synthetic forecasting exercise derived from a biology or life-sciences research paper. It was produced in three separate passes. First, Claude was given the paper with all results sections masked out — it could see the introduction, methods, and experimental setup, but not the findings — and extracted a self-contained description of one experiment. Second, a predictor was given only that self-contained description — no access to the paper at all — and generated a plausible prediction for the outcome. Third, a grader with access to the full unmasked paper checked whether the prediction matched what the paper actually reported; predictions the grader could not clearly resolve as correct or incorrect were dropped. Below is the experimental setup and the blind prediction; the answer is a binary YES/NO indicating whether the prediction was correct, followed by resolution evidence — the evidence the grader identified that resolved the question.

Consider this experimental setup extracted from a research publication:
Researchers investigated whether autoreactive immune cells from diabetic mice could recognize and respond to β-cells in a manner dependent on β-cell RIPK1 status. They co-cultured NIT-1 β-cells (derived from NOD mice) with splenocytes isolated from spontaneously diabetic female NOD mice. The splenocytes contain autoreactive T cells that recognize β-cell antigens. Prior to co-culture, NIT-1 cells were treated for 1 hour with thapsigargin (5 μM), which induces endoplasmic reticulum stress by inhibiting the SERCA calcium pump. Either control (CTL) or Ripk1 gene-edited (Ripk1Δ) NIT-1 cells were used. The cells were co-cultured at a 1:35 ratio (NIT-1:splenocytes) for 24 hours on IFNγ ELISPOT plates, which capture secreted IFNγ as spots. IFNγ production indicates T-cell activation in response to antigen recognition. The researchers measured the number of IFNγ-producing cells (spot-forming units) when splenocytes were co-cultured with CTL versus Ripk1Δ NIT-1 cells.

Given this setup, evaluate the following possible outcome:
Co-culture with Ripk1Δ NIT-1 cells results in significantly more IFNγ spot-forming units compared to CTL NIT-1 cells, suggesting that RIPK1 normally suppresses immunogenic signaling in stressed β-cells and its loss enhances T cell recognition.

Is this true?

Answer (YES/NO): NO